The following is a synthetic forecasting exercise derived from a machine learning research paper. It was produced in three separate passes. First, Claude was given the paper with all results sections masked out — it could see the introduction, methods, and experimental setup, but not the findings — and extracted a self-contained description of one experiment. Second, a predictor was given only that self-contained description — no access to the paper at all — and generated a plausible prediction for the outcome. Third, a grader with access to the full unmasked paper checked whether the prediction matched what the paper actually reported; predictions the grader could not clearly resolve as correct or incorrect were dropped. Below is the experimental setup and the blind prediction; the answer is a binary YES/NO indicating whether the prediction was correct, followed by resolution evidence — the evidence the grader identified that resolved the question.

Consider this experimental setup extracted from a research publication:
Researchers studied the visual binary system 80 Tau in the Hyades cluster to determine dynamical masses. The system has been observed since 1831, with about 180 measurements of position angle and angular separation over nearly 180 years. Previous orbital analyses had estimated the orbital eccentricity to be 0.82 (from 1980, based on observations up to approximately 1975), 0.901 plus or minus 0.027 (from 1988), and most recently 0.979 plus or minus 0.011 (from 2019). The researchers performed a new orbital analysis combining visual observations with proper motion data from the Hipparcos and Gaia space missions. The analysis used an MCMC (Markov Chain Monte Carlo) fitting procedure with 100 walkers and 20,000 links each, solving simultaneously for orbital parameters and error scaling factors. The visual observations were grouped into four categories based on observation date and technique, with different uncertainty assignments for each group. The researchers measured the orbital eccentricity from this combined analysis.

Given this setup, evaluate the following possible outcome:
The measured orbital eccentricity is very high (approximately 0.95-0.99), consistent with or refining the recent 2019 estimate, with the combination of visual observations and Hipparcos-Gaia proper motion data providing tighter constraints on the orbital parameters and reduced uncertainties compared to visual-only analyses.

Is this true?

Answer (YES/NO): NO